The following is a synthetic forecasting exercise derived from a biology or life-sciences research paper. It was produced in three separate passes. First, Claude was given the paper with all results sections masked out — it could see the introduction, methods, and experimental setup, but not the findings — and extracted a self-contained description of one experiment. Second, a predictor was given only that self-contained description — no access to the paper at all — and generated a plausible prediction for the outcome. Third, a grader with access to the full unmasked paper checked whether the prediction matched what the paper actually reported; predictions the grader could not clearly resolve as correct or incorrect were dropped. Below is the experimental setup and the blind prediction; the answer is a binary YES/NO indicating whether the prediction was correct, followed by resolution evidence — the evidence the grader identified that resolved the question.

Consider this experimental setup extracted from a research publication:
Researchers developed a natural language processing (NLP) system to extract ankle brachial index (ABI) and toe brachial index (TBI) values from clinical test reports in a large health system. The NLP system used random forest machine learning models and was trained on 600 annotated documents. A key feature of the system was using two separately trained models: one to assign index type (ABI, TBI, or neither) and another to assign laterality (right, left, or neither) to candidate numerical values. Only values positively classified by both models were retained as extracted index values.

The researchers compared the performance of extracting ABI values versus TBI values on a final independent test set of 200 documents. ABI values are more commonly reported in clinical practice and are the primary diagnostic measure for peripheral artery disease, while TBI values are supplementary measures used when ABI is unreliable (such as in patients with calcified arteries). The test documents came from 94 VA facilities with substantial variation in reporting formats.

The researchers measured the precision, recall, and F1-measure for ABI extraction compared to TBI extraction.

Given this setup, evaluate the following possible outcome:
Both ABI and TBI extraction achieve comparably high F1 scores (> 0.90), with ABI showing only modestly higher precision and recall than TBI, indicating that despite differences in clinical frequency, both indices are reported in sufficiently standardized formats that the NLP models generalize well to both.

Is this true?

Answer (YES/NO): NO